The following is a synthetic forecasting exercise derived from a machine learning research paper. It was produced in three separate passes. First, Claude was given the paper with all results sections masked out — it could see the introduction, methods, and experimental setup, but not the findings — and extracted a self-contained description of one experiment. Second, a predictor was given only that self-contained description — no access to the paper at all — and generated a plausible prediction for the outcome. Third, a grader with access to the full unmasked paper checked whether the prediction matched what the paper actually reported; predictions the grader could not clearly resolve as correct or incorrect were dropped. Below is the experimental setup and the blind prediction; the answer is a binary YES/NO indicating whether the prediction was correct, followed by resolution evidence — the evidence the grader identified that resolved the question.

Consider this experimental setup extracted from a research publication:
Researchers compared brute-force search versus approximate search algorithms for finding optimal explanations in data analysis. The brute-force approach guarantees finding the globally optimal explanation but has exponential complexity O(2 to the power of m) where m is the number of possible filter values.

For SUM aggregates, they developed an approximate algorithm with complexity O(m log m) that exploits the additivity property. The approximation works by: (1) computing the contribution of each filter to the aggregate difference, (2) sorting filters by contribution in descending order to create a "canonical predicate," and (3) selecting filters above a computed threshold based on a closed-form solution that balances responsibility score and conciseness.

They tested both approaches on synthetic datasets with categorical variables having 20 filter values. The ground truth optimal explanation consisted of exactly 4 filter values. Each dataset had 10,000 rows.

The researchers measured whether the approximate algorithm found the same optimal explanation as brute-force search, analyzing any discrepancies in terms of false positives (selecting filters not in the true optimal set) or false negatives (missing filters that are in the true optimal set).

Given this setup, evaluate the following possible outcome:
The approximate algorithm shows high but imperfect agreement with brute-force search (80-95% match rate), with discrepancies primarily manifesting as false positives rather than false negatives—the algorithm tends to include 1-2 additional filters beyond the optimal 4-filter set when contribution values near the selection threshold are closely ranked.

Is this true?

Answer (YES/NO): NO